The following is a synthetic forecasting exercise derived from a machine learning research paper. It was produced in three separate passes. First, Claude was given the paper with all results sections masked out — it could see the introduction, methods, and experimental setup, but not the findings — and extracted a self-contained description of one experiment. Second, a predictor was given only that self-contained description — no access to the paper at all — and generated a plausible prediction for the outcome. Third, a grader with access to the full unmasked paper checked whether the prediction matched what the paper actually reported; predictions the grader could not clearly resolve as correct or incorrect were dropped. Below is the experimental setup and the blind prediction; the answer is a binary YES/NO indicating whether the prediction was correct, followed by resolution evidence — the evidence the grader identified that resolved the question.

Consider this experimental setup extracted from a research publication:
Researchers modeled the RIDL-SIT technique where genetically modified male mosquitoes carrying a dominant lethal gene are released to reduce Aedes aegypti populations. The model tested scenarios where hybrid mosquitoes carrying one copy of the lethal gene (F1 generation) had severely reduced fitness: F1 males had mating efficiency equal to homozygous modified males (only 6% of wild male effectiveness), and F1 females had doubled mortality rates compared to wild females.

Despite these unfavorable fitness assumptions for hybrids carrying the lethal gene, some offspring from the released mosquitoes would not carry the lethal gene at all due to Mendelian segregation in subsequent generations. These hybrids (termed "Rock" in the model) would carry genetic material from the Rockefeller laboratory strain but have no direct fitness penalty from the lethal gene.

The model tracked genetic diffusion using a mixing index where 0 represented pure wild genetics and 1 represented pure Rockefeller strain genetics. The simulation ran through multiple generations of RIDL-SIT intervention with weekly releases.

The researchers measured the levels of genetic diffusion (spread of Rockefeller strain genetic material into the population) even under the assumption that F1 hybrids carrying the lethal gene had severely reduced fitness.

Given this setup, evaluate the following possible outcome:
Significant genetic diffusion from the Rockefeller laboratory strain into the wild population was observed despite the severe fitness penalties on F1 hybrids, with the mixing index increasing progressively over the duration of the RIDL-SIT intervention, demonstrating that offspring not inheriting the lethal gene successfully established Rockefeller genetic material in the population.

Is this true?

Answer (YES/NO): YES